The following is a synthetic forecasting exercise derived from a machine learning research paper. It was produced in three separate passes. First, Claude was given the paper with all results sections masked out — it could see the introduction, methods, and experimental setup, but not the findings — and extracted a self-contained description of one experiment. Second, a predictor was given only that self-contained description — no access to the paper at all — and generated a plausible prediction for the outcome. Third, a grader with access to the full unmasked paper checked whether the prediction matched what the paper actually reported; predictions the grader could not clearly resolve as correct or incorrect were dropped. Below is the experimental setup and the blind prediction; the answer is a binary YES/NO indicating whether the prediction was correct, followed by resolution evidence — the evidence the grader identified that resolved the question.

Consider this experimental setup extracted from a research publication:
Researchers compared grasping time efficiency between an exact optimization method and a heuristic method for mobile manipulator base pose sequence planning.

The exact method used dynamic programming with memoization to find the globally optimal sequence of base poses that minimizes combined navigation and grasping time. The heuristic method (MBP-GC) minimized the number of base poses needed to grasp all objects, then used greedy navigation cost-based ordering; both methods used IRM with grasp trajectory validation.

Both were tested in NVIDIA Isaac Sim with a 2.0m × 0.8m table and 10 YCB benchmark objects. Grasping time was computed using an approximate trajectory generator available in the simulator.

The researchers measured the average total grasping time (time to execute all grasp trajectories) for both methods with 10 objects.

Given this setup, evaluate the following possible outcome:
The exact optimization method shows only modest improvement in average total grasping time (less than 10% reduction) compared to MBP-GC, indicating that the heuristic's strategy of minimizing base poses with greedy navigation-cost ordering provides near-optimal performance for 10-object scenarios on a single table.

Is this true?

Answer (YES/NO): NO